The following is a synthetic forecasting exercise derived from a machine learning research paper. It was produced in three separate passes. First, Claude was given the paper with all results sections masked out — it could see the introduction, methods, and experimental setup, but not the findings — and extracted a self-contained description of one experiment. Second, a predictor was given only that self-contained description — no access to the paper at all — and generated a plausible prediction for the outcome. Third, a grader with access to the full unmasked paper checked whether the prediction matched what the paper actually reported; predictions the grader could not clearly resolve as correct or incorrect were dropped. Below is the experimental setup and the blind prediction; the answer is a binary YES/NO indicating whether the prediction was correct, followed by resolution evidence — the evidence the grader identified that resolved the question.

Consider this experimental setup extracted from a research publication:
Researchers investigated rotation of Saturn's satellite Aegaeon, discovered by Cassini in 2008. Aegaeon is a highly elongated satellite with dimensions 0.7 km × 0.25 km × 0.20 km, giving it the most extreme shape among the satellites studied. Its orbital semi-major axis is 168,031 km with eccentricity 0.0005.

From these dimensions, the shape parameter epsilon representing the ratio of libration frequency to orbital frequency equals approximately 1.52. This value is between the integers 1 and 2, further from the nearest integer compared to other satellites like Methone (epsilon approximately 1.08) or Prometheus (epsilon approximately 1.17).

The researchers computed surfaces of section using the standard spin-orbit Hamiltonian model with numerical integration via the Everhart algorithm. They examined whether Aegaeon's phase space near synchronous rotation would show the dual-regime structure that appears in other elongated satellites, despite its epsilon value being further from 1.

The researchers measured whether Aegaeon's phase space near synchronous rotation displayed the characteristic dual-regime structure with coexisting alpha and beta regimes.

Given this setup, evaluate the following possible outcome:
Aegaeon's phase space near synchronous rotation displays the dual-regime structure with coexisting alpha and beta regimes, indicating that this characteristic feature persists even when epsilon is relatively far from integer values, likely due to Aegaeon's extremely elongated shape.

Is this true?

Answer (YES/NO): YES